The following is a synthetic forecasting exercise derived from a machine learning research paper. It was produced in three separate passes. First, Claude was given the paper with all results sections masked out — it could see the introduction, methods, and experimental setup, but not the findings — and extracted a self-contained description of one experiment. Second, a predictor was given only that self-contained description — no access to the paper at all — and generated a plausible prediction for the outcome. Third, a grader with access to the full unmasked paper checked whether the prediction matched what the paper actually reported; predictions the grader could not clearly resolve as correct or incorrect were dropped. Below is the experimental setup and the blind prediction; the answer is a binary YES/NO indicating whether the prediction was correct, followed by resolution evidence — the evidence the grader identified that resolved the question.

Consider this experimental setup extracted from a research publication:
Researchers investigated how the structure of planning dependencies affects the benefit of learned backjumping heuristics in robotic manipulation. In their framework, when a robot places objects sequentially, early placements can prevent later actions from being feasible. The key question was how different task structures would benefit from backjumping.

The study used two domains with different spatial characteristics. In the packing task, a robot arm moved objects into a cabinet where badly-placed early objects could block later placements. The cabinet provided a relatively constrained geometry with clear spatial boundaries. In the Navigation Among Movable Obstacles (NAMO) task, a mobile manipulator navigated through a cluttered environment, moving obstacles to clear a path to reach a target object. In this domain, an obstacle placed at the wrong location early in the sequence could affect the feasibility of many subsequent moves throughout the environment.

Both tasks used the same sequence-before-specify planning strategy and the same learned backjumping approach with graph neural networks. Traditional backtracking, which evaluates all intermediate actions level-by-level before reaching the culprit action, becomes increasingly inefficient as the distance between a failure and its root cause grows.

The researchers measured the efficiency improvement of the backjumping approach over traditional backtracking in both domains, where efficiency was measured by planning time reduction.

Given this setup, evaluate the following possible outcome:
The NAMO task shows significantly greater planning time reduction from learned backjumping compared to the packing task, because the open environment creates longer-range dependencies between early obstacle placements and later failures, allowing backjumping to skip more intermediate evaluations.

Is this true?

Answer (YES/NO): YES